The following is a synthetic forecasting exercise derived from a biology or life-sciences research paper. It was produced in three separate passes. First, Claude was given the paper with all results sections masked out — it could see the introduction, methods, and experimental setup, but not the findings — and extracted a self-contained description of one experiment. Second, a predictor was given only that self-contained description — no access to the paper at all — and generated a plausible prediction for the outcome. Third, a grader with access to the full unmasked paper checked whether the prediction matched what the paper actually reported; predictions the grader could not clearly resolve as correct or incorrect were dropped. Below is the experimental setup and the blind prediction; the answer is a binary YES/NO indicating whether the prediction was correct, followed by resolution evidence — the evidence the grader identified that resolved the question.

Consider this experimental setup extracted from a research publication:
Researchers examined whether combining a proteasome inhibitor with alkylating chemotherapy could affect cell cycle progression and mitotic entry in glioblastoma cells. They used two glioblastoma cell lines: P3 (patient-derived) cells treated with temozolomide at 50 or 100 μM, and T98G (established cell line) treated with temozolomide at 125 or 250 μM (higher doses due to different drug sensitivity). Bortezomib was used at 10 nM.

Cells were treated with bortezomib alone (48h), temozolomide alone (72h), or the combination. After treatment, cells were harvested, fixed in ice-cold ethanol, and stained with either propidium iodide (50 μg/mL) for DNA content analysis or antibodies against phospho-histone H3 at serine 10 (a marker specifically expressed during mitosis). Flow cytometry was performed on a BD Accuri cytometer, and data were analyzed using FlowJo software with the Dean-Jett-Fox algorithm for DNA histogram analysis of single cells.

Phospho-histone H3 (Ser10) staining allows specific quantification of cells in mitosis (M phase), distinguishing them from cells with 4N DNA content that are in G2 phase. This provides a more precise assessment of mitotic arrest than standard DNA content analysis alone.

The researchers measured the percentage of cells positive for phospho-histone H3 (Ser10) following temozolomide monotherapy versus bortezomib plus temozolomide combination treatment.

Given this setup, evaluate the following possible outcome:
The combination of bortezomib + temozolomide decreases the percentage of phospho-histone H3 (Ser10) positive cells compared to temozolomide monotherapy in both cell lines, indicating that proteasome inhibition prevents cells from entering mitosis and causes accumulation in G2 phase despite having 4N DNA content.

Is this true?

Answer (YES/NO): YES